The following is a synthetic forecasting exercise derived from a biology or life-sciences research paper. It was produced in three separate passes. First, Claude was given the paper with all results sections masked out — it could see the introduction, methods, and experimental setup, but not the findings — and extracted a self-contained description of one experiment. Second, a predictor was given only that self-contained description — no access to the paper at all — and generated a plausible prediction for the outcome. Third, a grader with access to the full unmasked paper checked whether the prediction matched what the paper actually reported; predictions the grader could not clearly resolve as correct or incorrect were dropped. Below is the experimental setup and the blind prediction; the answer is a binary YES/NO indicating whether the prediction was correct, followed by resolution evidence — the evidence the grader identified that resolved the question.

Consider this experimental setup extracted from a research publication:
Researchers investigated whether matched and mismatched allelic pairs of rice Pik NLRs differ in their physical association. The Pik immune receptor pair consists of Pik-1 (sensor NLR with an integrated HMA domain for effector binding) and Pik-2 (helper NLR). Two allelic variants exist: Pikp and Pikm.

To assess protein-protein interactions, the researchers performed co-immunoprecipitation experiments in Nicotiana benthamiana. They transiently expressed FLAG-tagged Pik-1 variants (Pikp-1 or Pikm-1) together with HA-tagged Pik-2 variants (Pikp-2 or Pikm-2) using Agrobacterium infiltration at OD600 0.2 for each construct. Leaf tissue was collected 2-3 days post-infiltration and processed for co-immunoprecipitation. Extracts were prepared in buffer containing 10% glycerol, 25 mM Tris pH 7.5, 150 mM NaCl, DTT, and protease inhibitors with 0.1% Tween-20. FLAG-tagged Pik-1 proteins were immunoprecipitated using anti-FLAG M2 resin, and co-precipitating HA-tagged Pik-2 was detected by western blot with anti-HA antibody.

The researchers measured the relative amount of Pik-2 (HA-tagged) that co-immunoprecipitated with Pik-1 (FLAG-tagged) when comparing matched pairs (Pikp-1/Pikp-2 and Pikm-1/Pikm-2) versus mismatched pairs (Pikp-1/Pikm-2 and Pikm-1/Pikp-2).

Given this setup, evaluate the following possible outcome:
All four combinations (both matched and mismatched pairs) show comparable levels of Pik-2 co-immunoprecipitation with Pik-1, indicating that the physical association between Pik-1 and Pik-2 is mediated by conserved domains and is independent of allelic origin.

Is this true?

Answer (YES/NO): YES